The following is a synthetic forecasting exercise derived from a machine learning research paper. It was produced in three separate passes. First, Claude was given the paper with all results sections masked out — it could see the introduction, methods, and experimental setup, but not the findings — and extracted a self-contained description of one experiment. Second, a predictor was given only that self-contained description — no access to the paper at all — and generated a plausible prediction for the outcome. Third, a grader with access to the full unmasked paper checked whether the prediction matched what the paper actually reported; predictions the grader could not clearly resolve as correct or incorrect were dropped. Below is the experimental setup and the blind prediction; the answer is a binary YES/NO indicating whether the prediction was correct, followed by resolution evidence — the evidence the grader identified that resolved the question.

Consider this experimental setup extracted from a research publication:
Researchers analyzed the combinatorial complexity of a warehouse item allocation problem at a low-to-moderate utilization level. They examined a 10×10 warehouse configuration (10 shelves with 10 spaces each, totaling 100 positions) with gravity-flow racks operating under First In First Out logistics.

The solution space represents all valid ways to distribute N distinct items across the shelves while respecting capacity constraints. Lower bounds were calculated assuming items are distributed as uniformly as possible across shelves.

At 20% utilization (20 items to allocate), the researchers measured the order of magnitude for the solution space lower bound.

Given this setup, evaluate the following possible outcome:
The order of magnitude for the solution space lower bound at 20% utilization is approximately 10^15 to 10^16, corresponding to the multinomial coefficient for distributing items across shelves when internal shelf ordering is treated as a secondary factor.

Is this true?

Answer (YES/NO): YES